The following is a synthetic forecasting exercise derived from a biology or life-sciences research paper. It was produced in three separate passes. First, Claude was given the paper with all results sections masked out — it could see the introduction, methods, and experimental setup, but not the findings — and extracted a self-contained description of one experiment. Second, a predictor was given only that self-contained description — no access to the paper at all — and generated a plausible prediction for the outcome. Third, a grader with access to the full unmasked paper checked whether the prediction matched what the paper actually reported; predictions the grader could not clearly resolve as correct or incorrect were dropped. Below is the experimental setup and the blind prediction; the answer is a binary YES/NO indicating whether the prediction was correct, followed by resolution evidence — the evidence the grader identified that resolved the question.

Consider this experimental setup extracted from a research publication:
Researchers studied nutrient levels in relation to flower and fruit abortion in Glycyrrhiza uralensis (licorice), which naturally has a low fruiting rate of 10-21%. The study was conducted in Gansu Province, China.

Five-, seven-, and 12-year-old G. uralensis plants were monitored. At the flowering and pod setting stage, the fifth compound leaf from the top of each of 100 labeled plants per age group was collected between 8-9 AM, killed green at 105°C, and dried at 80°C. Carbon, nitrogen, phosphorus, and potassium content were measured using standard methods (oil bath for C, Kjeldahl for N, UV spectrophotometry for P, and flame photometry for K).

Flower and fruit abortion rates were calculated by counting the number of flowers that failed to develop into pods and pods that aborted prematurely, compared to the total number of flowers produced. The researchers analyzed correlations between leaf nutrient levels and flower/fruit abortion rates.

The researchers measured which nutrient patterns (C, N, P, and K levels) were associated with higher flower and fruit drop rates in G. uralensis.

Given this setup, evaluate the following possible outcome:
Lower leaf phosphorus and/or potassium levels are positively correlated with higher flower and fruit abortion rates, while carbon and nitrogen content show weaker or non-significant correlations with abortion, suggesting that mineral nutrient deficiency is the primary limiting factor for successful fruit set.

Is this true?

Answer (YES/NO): NO